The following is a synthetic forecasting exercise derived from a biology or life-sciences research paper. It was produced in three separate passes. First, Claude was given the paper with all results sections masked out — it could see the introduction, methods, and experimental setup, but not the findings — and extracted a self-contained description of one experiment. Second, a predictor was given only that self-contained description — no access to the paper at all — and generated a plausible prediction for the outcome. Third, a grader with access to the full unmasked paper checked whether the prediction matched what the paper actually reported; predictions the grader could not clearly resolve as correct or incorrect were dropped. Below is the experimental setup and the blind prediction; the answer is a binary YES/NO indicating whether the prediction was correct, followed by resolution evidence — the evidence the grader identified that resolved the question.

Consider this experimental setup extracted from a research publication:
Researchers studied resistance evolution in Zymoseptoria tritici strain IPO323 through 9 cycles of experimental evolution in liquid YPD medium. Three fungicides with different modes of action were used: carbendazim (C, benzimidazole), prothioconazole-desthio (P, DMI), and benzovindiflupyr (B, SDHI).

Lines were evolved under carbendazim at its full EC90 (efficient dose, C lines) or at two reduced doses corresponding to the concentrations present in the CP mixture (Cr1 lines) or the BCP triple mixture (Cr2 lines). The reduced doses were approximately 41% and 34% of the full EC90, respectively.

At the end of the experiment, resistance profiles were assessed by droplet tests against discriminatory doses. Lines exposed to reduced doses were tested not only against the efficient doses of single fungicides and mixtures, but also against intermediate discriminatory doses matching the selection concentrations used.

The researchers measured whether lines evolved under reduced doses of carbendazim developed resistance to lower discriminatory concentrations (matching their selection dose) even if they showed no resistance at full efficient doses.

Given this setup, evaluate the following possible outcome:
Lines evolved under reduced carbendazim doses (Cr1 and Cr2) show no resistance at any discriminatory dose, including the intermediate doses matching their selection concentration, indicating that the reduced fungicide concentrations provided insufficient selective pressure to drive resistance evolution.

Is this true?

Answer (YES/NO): NO